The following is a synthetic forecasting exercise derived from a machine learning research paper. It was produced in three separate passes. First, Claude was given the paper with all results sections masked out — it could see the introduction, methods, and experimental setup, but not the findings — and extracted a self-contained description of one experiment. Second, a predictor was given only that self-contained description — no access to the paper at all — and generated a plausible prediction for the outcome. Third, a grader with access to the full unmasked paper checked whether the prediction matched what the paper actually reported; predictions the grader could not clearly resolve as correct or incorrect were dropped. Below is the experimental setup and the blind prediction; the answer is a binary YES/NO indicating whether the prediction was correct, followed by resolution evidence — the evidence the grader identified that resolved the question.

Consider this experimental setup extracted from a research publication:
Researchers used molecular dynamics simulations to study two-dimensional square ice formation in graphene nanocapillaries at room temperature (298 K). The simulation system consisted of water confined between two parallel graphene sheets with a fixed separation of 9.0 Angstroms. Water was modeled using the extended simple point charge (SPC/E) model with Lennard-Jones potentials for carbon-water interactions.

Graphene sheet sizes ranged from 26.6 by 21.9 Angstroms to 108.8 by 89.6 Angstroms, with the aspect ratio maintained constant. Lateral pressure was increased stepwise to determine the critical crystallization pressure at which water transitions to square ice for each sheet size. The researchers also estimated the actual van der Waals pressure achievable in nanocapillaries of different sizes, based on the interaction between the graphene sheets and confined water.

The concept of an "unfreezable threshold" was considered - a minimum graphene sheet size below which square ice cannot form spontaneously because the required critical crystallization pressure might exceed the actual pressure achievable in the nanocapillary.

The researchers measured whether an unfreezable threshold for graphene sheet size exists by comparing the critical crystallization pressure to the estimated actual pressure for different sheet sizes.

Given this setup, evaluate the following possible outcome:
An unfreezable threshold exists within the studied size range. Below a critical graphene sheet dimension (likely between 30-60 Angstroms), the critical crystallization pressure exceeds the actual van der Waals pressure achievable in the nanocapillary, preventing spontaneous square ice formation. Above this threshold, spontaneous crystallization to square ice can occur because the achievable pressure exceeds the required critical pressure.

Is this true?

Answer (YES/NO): YES